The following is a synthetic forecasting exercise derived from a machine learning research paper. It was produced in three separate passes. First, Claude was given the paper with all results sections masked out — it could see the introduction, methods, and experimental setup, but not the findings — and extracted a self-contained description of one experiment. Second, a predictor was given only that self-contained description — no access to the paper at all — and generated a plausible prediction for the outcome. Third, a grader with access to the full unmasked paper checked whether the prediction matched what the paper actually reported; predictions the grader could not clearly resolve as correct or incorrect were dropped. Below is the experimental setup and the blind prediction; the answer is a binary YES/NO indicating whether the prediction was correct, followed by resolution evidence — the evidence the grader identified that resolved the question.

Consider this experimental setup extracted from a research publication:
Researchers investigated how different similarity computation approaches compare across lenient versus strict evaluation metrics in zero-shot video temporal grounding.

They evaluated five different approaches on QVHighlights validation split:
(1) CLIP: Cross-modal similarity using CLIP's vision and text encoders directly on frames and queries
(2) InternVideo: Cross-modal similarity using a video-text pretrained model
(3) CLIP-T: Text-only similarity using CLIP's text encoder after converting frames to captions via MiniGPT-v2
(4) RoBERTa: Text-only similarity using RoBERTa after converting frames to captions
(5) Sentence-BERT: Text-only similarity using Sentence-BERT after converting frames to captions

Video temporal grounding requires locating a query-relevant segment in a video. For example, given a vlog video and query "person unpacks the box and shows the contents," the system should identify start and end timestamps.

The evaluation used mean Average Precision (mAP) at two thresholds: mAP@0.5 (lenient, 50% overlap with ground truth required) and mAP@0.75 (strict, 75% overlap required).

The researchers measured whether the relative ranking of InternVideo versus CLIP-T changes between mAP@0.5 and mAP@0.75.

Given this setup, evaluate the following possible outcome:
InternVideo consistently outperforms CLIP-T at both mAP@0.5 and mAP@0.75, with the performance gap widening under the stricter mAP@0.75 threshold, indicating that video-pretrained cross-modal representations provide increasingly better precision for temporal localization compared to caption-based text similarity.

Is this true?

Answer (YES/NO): NO